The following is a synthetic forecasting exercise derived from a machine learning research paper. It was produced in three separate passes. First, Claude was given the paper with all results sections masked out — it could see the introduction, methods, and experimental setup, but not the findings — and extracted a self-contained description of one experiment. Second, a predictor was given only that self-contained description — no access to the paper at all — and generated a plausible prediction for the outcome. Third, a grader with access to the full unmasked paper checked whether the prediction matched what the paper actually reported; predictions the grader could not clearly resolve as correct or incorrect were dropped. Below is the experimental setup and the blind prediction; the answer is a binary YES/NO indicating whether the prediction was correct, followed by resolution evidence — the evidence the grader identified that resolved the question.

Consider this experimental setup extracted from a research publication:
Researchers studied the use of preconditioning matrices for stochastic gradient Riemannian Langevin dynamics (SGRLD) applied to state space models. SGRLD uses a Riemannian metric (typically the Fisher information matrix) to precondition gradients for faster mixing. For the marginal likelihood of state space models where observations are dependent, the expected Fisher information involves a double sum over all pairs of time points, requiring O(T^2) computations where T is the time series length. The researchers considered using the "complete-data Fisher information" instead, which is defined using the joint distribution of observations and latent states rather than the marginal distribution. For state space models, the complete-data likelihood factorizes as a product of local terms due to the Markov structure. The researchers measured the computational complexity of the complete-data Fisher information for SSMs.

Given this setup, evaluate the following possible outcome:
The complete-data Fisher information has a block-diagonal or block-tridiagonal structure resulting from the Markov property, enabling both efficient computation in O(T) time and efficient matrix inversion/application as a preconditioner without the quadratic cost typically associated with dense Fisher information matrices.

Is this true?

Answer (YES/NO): NO